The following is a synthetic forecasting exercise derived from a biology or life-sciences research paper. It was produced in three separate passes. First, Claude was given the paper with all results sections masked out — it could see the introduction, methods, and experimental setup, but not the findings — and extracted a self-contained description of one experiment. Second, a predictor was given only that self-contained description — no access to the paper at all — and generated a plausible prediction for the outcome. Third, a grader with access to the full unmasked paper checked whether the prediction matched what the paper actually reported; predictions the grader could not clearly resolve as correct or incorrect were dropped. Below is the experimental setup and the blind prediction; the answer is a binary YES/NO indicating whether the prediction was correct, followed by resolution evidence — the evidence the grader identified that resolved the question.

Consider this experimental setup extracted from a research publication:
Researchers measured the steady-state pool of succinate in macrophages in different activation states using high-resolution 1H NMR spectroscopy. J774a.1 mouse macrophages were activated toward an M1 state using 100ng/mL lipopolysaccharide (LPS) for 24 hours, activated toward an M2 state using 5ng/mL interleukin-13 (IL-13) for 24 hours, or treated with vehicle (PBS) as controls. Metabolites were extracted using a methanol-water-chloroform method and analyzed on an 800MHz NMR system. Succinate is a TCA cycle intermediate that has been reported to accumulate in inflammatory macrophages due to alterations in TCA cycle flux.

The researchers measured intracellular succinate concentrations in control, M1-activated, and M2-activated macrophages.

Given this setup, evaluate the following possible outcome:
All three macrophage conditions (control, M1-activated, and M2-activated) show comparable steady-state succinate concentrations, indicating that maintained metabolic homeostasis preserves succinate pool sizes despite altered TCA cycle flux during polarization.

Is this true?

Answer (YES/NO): NO